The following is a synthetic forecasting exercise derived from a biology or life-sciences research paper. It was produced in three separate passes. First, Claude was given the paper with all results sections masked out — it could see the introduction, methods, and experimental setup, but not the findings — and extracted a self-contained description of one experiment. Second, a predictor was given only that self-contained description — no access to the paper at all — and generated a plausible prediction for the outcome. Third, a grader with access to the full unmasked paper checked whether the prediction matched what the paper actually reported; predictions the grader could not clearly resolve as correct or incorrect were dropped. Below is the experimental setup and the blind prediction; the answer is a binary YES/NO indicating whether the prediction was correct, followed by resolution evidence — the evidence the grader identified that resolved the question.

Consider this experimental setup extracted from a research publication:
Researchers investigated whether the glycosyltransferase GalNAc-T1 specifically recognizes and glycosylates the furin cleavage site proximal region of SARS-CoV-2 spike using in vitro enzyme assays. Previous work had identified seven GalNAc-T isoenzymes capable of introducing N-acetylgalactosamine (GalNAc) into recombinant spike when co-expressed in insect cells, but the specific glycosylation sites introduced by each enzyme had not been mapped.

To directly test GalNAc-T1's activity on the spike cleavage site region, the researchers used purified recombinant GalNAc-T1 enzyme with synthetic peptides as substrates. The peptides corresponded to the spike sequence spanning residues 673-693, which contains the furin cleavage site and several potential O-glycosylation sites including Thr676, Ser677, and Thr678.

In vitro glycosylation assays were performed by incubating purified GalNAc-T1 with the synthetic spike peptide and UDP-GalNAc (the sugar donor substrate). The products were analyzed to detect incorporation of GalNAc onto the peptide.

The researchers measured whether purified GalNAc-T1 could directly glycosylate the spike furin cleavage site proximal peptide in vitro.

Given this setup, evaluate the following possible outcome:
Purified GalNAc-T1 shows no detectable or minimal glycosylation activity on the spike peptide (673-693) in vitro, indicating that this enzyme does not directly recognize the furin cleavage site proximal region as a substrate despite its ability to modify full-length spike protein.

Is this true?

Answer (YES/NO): NO